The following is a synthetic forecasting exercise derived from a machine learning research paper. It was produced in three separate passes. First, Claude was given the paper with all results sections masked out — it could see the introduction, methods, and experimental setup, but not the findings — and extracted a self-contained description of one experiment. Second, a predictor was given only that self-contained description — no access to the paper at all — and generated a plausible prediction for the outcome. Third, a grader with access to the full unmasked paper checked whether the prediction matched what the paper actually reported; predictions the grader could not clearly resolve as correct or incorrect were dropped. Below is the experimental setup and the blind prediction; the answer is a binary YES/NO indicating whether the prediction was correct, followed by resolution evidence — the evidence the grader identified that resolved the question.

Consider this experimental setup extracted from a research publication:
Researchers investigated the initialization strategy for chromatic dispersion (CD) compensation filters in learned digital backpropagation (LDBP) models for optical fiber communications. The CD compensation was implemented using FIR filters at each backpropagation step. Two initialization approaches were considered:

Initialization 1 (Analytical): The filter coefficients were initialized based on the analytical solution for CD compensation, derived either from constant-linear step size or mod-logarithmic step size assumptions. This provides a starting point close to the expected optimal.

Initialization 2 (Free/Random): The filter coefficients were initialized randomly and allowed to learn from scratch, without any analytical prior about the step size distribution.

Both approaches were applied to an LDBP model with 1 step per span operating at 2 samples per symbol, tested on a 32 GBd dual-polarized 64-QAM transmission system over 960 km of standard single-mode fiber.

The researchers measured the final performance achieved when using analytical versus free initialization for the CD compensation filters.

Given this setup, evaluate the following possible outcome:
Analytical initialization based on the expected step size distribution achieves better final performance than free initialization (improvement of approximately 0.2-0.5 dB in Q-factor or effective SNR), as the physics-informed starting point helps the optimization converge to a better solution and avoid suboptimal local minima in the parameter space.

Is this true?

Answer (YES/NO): NO